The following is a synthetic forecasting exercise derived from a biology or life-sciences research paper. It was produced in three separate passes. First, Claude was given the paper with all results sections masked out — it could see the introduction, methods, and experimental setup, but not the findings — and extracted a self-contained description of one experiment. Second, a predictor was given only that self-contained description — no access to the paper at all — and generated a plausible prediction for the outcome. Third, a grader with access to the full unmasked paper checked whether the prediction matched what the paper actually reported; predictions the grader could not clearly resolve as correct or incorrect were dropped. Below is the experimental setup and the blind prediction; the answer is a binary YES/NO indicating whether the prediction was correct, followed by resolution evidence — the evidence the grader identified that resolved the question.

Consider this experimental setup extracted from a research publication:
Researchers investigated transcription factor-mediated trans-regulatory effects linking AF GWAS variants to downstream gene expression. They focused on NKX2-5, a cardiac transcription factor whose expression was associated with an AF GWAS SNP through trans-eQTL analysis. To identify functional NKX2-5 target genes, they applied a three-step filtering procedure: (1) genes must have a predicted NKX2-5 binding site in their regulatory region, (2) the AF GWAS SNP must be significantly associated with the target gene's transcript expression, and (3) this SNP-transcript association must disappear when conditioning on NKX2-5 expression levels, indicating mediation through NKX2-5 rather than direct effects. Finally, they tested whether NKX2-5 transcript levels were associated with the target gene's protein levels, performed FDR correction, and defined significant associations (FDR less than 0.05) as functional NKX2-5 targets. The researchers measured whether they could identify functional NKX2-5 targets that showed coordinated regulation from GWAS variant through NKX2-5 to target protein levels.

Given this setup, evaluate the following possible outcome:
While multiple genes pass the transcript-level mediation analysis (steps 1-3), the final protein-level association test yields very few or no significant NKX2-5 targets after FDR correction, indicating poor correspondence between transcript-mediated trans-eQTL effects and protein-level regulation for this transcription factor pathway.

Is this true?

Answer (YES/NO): NO